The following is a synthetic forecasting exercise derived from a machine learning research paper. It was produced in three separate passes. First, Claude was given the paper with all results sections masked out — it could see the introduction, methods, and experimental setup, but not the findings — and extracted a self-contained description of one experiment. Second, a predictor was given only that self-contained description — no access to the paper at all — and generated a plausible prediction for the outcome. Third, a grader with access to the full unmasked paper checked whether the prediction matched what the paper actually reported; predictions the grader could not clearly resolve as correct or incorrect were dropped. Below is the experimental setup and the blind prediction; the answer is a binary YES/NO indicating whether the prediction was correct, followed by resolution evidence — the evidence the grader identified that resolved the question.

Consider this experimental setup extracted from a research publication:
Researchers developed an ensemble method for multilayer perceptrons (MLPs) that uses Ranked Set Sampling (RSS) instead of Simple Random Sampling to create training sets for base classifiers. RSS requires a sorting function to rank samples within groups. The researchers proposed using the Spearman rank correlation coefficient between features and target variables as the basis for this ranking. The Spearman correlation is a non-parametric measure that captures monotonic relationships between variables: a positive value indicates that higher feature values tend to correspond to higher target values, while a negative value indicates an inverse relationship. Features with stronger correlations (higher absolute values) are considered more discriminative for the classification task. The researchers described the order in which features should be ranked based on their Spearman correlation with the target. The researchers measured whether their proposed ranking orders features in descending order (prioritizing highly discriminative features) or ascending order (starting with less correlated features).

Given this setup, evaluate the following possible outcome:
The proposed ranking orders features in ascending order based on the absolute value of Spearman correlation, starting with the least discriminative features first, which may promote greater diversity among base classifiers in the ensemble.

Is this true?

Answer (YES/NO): NO